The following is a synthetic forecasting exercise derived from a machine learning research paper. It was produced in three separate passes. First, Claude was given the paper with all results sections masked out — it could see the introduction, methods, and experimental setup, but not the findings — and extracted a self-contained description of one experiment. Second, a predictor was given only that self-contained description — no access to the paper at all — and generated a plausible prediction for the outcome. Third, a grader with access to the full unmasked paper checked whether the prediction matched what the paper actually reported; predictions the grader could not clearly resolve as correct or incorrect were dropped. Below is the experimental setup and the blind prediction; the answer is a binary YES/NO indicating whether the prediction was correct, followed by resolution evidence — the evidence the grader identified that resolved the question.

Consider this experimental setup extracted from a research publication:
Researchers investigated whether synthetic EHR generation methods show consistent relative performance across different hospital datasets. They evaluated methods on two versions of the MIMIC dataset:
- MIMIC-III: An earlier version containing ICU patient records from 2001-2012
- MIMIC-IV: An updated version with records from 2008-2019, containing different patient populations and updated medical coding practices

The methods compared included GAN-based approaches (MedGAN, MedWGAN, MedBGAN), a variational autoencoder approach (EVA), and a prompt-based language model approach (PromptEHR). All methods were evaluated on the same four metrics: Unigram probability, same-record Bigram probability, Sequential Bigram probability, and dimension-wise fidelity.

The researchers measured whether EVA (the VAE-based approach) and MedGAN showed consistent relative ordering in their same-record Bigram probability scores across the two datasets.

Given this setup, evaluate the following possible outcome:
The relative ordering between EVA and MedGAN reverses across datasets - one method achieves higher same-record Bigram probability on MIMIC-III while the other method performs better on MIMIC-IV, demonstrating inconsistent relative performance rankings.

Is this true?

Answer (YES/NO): NO